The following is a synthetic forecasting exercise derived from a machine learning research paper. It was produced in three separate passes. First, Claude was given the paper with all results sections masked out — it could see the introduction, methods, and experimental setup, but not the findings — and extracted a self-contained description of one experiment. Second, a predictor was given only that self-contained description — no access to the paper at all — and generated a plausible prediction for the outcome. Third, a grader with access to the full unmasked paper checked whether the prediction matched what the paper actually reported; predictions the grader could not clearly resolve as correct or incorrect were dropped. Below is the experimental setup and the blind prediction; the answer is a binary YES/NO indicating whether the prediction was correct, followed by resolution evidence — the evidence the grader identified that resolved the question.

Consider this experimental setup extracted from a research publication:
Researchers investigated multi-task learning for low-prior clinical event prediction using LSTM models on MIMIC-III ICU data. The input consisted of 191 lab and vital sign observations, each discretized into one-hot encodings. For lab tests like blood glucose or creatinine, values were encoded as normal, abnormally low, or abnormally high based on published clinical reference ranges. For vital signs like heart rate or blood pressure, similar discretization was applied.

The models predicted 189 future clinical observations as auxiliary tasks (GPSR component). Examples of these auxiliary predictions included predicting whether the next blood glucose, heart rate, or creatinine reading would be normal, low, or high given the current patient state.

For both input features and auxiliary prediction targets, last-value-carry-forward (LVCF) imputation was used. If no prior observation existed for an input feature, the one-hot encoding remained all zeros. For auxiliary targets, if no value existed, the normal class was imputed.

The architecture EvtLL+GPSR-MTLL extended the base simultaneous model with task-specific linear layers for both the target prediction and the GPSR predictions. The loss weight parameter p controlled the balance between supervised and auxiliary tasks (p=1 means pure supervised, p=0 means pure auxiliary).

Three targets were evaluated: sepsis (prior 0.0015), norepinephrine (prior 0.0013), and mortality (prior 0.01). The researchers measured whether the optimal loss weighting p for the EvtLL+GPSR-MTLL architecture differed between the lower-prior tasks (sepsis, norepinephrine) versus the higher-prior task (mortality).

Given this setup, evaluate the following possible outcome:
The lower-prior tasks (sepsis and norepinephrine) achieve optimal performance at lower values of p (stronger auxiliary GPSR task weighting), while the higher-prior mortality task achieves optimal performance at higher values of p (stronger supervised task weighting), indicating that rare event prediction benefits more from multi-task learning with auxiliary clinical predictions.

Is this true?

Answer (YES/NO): NO